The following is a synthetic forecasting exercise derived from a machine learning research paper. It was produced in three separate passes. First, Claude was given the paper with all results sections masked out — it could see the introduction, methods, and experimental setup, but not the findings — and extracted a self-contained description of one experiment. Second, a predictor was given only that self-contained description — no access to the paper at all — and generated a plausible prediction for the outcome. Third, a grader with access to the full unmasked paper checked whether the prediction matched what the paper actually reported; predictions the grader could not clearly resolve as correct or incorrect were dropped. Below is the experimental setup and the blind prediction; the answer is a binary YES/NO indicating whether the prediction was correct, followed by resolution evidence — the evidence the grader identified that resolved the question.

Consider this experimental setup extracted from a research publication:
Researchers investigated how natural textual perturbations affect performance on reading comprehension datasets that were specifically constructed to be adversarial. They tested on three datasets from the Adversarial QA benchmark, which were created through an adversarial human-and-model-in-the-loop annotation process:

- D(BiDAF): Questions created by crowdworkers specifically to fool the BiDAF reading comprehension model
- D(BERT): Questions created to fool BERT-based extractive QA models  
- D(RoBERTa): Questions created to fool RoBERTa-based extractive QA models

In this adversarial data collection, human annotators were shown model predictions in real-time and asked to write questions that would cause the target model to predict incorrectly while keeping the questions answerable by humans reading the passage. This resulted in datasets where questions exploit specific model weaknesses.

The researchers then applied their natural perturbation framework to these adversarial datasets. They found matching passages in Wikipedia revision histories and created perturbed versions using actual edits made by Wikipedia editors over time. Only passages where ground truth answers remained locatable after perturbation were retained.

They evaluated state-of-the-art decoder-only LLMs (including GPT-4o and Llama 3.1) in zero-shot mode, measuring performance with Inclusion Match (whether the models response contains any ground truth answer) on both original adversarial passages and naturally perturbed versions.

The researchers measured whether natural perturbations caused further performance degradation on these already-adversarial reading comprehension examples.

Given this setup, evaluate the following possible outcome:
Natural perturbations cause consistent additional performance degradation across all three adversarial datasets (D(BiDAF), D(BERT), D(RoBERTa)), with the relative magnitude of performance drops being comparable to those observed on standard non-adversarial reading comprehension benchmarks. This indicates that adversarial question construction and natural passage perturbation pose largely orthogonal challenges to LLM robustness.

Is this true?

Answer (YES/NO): YES